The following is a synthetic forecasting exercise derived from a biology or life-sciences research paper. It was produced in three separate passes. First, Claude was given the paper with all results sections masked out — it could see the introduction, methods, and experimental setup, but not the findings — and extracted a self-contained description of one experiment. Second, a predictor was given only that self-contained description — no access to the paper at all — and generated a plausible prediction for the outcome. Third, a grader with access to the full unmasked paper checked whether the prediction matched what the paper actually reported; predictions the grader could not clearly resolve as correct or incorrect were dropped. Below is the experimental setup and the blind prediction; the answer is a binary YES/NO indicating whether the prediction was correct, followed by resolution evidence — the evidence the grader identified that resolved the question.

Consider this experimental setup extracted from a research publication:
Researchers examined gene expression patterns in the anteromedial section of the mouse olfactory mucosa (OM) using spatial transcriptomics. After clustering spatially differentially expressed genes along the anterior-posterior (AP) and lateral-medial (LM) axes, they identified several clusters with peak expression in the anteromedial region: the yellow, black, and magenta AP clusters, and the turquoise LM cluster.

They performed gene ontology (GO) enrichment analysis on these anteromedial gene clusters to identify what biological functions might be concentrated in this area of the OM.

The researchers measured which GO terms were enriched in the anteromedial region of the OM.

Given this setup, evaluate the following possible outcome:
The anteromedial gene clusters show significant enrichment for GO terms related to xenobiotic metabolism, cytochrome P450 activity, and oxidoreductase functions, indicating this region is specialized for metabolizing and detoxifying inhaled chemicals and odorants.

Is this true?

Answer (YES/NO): NO